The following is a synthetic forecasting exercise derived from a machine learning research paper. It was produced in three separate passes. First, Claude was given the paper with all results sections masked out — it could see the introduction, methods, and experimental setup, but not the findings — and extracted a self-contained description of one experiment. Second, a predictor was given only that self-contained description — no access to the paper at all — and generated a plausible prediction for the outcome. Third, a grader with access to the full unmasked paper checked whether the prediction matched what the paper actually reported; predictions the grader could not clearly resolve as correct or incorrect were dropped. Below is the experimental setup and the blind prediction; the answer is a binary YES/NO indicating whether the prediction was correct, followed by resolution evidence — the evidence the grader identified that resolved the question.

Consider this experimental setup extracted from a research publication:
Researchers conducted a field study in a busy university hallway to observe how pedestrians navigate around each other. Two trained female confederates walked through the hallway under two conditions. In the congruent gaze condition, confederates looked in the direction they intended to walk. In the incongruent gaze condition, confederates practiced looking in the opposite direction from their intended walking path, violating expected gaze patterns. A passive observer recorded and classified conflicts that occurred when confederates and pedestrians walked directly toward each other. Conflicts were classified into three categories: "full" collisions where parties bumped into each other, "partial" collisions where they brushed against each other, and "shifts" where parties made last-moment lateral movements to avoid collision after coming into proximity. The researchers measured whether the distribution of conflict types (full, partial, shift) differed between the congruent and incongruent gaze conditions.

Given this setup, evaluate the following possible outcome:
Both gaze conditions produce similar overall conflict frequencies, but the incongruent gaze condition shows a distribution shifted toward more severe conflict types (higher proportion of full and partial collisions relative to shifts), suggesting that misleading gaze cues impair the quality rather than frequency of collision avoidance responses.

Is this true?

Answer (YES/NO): NO